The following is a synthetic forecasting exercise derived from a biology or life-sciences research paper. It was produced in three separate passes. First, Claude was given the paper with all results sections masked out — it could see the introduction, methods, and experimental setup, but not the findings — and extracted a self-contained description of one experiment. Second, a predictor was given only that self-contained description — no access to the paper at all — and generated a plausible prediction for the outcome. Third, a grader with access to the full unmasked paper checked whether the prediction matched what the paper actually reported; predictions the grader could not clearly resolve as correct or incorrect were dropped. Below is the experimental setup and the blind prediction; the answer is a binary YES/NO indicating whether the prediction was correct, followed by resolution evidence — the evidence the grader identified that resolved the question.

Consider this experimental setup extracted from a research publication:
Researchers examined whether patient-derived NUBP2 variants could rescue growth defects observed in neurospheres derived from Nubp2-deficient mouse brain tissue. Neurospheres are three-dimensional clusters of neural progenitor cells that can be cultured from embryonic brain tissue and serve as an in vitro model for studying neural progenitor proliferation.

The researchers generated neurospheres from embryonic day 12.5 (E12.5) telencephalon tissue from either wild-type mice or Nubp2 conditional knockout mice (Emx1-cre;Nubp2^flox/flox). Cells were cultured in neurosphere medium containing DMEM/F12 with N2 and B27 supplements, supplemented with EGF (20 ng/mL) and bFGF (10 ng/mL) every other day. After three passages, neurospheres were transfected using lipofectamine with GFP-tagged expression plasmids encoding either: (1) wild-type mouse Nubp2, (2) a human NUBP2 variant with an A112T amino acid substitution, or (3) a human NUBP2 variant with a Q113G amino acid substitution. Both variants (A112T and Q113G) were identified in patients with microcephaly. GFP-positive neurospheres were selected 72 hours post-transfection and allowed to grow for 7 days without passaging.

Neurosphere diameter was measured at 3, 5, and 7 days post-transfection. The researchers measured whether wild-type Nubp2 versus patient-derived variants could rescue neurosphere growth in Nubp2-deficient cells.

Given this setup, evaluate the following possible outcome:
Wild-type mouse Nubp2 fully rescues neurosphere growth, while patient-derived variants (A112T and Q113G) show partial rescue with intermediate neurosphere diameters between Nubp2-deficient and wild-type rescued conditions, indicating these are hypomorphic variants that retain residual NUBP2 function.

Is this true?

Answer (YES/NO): NO